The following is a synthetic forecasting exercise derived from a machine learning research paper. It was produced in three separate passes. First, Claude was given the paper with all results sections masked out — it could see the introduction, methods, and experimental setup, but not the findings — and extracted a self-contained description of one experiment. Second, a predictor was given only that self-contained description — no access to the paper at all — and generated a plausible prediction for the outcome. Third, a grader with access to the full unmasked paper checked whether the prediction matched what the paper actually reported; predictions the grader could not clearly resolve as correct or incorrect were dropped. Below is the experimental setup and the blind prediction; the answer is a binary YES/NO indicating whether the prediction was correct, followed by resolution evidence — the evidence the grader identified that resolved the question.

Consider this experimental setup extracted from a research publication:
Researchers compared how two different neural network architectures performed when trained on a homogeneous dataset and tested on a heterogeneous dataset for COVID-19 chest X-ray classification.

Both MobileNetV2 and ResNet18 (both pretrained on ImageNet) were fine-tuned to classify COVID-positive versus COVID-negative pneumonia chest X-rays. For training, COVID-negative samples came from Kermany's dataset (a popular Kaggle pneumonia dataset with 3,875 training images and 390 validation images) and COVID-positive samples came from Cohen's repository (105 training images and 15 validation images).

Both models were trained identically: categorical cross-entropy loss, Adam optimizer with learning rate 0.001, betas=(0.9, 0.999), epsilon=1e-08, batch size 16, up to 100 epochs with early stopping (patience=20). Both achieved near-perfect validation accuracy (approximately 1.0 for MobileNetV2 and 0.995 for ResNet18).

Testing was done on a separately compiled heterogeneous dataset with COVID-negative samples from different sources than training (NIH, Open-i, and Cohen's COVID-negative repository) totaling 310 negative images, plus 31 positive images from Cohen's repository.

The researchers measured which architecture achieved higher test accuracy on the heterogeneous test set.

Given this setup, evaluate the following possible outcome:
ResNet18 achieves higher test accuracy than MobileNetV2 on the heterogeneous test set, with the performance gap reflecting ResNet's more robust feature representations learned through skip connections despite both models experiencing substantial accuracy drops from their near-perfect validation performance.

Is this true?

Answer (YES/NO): NO